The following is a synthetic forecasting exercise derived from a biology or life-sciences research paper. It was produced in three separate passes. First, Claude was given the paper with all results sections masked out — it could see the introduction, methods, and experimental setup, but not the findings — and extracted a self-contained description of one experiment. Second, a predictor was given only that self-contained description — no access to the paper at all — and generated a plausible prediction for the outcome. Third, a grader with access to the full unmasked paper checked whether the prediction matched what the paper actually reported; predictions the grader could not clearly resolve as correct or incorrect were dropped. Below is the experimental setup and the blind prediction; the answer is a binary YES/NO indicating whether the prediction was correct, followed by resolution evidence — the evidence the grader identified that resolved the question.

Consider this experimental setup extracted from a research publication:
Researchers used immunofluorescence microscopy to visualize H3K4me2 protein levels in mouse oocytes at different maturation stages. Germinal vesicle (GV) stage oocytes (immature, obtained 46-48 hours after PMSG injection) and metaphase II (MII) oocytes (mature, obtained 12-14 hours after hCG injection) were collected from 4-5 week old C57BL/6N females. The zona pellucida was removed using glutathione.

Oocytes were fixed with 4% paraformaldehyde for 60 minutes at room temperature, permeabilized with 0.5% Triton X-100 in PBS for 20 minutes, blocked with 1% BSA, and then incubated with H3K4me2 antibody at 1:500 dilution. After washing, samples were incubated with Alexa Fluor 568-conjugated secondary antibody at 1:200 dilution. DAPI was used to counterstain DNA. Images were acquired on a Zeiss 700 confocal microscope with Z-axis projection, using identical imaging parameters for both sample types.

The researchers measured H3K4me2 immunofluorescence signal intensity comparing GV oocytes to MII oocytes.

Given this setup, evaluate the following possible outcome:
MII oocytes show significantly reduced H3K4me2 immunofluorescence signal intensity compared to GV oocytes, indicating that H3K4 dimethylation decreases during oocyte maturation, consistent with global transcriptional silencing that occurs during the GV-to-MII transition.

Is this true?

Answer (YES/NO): YES